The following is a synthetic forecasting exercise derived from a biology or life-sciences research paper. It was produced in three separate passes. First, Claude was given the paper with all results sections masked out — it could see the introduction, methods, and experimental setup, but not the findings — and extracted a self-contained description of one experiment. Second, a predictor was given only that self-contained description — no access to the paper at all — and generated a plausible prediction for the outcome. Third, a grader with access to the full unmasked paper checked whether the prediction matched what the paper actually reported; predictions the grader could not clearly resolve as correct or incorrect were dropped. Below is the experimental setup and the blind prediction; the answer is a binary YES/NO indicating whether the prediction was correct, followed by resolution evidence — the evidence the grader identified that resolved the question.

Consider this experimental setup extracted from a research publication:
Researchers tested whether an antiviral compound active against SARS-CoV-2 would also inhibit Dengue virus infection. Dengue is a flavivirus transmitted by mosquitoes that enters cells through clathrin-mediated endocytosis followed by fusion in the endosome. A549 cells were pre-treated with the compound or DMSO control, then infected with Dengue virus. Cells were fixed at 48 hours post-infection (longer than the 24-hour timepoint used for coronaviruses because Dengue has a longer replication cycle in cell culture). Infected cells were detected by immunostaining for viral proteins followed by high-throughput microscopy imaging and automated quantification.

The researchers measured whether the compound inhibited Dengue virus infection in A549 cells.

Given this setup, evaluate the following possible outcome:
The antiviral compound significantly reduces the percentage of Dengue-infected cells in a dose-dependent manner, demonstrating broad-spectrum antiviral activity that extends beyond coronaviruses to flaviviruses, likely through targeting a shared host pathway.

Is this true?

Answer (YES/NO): NO